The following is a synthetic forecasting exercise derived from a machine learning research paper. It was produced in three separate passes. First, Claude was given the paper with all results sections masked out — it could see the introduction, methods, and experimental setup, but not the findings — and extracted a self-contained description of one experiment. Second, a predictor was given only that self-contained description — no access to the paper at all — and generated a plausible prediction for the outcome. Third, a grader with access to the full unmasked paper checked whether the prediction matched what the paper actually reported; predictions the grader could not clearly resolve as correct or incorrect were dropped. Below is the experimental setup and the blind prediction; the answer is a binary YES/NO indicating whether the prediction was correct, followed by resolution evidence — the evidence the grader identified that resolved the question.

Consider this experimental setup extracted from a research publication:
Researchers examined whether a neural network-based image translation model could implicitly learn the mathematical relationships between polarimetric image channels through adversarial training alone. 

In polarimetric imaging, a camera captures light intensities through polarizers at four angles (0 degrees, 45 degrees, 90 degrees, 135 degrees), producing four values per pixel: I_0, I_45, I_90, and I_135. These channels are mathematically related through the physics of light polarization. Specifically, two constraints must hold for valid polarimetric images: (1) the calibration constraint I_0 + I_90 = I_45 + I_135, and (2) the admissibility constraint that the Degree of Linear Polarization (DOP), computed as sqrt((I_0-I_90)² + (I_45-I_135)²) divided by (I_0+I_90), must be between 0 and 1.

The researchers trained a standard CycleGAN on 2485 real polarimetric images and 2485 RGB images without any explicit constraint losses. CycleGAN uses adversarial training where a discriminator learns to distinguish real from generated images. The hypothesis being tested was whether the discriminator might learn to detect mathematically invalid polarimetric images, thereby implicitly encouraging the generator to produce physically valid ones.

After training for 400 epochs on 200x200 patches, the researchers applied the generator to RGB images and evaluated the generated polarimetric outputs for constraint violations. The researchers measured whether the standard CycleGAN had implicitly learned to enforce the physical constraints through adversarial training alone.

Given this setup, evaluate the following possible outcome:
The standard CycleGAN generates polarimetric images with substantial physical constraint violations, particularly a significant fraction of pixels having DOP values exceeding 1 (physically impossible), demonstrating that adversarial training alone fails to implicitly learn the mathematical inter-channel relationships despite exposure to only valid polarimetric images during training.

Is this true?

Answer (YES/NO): YES